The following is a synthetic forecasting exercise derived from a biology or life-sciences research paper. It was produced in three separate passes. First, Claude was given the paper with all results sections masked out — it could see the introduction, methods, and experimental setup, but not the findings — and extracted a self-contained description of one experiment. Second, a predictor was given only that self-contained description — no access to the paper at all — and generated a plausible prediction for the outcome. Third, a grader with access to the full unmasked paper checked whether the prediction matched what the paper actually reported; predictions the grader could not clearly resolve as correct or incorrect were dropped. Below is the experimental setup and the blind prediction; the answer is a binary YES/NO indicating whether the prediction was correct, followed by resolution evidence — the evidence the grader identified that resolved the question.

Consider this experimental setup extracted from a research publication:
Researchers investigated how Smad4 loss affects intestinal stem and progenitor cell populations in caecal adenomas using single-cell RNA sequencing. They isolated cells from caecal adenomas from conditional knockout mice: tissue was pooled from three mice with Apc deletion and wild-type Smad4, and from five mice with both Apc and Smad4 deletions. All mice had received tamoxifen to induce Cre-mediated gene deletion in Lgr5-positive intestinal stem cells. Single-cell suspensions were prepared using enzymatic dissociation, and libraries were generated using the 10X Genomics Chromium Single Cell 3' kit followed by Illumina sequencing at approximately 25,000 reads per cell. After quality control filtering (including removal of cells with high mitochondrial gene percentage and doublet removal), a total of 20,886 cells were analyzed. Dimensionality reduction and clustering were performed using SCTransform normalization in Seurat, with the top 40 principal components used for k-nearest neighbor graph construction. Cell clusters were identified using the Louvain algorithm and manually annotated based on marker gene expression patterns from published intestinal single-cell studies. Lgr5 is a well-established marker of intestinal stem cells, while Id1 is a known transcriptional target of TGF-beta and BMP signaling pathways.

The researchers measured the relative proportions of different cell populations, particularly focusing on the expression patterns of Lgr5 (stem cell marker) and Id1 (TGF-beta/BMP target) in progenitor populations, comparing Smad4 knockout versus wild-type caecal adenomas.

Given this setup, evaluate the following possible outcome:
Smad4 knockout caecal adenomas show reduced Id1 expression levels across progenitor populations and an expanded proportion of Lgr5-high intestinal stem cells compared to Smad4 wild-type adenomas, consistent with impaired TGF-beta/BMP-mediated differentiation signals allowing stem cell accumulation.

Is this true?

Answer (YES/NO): NO